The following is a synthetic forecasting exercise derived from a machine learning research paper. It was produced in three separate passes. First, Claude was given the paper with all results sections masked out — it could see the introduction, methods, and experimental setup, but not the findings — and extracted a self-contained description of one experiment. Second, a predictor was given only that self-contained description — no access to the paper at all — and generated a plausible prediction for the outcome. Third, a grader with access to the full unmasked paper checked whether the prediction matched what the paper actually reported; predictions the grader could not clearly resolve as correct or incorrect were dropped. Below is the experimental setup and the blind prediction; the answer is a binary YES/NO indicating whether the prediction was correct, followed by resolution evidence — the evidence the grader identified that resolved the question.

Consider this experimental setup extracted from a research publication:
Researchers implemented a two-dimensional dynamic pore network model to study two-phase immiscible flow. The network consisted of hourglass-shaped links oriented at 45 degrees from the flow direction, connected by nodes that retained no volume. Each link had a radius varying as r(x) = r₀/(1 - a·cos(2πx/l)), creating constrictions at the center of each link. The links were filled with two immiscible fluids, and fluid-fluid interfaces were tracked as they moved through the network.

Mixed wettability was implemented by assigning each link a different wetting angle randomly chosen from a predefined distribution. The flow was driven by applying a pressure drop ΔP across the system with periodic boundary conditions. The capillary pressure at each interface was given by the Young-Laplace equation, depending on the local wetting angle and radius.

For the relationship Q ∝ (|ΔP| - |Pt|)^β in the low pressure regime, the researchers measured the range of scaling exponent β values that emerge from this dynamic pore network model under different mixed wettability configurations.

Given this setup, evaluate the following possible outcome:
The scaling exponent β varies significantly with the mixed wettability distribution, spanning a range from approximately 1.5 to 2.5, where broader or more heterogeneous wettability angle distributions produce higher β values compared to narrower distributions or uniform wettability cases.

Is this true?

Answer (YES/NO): NO